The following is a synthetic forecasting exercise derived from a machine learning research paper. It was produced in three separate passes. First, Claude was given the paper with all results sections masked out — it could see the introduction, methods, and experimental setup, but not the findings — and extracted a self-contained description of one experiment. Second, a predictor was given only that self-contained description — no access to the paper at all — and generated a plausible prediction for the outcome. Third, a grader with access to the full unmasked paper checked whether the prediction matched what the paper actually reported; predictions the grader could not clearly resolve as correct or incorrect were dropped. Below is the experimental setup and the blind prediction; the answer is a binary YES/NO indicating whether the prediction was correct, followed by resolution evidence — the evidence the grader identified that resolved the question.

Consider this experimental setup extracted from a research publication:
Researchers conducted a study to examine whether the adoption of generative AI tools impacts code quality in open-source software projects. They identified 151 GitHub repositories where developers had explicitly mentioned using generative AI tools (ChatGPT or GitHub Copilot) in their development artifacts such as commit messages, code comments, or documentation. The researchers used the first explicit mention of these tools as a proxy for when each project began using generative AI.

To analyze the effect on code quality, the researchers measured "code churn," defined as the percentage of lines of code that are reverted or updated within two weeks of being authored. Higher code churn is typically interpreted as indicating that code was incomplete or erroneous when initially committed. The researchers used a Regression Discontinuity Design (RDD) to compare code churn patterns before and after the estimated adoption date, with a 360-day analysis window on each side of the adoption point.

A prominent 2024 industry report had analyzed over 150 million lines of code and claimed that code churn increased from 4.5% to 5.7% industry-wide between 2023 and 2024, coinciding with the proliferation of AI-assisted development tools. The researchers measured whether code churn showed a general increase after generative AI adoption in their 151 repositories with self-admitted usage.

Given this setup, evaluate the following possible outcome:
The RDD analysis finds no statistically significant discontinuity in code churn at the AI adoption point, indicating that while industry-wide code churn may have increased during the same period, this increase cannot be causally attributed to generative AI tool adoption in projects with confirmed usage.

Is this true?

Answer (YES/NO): NO